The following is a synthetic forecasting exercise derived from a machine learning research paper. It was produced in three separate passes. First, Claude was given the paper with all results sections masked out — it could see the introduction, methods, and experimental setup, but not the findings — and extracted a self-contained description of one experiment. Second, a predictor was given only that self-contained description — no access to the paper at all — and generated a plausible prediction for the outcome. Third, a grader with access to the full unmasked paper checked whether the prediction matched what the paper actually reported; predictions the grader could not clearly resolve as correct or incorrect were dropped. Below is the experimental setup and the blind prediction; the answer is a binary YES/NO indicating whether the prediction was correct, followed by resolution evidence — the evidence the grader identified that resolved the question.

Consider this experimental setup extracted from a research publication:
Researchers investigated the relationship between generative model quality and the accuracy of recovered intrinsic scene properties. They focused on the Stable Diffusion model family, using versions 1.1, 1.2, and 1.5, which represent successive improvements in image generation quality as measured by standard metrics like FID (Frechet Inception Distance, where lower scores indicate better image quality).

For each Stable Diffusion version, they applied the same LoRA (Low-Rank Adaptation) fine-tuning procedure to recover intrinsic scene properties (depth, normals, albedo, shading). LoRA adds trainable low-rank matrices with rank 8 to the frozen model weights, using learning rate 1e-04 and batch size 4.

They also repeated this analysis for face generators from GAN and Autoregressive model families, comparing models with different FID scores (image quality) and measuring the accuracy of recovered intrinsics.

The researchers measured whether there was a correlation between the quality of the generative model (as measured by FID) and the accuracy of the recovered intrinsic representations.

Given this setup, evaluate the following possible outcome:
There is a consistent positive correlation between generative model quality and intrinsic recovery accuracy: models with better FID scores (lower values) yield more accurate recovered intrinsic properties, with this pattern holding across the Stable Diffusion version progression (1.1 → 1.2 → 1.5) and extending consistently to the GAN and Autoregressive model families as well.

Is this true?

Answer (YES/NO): YES